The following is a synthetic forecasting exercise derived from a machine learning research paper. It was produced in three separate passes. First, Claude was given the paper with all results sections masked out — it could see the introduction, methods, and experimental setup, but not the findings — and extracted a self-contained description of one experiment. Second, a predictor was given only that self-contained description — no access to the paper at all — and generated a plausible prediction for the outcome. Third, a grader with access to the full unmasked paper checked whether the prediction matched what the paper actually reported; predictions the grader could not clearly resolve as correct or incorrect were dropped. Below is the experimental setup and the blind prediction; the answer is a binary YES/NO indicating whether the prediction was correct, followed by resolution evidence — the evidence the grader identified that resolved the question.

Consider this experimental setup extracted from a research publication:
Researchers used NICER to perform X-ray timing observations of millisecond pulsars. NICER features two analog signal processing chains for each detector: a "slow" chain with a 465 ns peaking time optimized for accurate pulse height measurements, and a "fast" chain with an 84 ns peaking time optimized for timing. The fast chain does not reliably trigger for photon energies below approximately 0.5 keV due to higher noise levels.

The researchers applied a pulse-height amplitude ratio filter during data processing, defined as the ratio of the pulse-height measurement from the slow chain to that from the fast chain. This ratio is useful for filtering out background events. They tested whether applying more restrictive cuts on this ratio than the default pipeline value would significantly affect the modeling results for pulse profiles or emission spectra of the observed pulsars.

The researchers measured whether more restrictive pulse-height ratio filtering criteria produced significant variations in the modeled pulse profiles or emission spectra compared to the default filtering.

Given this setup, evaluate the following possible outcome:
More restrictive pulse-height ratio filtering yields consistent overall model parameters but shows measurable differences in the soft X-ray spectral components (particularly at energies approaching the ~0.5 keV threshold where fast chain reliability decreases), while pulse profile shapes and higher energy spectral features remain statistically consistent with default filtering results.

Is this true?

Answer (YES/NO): NO